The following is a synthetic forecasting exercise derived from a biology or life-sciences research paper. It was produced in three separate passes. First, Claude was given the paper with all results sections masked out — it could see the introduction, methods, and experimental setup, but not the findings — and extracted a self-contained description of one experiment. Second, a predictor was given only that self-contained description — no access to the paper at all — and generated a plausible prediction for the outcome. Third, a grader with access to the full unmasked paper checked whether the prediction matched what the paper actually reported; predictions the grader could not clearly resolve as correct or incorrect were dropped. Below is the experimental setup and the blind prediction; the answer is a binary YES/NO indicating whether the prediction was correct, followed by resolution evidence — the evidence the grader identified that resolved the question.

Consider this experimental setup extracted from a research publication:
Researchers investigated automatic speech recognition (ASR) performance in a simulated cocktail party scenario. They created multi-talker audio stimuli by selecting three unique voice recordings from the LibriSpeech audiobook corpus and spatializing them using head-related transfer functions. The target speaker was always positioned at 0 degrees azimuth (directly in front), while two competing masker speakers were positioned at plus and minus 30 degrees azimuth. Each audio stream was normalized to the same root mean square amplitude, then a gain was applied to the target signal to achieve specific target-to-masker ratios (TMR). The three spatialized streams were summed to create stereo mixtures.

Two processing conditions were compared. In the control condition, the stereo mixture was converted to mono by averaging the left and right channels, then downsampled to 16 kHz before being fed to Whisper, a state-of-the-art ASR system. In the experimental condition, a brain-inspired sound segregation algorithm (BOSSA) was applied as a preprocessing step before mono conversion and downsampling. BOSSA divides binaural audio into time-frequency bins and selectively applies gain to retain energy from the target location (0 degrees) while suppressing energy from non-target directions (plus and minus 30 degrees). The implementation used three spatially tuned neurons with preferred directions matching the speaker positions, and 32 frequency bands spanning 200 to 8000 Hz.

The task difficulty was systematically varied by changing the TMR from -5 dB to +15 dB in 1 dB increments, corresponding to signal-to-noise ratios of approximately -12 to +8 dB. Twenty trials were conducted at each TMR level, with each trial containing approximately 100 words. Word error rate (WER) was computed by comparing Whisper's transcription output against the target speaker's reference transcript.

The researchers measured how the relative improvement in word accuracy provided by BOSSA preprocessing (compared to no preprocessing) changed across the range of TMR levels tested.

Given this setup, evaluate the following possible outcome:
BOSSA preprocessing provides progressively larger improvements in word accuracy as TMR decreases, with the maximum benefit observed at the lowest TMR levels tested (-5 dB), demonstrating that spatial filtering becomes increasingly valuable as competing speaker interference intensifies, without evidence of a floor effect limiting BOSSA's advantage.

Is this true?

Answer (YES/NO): NO